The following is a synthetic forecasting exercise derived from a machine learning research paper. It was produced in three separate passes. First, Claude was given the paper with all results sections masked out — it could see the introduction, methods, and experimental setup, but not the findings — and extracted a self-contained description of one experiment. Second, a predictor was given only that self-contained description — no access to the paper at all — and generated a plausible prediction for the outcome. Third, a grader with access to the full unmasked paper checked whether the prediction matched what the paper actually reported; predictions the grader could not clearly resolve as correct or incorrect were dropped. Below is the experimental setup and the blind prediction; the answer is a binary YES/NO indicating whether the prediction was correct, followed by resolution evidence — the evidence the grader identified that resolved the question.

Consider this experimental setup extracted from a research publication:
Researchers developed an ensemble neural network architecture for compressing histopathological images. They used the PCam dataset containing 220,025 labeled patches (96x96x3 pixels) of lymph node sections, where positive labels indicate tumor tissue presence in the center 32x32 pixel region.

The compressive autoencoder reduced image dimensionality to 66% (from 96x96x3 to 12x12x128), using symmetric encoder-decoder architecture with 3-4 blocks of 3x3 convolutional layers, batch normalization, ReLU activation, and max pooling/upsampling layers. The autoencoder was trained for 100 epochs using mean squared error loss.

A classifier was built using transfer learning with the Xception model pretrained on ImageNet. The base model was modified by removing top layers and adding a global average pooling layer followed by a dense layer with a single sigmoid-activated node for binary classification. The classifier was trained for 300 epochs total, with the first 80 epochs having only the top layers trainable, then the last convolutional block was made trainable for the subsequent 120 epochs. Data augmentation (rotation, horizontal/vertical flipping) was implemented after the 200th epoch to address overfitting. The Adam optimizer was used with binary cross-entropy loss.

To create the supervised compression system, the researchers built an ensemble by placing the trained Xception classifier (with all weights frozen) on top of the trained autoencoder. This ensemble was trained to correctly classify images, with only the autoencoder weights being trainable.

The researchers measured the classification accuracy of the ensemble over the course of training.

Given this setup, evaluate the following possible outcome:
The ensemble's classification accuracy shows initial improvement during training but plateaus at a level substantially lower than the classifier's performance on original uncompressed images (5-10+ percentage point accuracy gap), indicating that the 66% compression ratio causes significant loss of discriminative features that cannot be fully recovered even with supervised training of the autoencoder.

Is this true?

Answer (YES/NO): NO